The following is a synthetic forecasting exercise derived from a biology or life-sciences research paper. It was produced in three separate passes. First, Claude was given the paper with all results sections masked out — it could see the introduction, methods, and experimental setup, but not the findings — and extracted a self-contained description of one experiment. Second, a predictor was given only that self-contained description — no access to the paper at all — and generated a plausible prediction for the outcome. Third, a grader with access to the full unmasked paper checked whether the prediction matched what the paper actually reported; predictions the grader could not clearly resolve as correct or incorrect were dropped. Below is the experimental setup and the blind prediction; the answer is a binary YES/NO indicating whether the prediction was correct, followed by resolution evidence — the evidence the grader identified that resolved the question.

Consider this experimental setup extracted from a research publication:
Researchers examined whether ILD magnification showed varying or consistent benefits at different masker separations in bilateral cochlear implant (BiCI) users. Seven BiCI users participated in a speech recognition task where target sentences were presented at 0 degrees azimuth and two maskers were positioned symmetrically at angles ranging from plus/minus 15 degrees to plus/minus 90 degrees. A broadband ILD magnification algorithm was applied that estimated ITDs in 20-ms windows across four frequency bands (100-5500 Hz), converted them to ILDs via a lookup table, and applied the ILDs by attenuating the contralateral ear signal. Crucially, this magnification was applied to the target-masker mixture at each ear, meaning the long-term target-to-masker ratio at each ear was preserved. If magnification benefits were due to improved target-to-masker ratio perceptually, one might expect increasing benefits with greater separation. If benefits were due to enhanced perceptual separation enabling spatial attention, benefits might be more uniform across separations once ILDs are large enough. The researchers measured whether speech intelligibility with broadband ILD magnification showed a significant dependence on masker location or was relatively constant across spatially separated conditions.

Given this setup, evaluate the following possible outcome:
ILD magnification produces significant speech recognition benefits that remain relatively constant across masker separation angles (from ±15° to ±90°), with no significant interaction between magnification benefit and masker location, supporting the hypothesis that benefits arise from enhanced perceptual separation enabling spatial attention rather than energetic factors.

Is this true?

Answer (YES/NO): YES